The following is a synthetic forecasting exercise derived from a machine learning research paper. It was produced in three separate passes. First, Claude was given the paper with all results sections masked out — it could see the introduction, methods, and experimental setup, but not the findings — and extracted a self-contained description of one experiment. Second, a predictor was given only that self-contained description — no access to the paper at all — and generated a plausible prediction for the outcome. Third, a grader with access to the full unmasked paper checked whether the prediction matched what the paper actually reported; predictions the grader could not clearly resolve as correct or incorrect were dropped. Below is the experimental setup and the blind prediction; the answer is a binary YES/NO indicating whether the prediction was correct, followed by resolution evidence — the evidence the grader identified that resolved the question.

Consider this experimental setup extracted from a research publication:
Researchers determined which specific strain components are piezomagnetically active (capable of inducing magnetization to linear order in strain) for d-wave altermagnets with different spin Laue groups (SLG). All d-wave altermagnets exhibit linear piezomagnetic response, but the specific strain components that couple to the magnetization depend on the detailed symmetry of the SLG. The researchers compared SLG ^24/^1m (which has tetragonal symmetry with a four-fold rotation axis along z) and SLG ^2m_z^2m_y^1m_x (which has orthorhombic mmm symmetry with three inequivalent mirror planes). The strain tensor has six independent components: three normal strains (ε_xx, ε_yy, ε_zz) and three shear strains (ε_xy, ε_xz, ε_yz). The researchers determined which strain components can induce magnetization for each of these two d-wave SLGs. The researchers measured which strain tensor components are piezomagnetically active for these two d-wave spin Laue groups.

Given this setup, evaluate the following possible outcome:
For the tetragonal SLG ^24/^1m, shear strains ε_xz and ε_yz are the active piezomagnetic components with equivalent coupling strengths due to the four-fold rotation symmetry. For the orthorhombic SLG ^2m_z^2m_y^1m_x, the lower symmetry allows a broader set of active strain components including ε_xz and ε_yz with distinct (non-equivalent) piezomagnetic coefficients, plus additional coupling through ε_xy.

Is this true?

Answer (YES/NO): NO